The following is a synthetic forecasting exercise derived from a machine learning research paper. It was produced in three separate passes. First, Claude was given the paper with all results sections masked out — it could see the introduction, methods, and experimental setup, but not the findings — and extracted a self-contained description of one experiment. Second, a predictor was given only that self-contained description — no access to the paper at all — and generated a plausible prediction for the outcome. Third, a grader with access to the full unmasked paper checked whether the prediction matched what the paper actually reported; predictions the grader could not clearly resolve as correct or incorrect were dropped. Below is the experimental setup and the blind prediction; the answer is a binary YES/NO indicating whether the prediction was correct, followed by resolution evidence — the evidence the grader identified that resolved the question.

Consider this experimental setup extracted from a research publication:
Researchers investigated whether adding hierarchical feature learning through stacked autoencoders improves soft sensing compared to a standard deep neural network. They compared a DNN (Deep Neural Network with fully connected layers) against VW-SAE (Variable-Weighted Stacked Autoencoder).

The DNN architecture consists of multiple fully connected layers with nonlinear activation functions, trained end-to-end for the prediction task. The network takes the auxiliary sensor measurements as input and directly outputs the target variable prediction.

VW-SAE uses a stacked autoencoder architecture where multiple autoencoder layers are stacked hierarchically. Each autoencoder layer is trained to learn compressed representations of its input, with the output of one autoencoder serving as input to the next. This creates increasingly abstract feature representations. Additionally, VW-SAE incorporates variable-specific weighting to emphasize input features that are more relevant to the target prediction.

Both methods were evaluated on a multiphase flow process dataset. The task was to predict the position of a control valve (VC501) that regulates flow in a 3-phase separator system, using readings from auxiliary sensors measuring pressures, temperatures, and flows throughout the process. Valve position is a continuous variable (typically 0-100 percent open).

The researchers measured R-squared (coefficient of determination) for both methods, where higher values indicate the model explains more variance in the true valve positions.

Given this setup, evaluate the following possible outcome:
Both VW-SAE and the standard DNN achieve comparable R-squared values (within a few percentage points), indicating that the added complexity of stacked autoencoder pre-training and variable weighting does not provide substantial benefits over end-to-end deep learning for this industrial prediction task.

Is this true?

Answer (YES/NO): NO